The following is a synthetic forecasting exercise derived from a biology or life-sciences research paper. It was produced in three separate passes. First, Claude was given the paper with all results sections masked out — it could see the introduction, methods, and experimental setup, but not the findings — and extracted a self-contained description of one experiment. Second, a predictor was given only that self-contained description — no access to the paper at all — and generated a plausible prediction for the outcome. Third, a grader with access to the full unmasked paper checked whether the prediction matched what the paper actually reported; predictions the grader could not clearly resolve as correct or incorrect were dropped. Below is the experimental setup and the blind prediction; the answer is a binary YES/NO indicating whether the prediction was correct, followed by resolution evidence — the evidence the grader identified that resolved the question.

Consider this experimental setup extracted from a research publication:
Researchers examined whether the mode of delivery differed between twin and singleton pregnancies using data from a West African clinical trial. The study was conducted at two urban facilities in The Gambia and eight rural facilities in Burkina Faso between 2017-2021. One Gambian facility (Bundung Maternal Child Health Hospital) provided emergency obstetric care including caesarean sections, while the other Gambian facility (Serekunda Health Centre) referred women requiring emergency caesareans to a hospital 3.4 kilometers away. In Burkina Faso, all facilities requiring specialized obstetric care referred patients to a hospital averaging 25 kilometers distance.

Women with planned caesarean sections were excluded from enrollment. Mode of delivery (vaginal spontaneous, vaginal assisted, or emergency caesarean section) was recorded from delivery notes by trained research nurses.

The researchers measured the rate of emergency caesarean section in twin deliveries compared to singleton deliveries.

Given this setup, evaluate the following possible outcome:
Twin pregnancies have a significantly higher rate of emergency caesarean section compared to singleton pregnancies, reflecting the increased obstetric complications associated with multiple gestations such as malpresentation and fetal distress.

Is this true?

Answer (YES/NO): YES